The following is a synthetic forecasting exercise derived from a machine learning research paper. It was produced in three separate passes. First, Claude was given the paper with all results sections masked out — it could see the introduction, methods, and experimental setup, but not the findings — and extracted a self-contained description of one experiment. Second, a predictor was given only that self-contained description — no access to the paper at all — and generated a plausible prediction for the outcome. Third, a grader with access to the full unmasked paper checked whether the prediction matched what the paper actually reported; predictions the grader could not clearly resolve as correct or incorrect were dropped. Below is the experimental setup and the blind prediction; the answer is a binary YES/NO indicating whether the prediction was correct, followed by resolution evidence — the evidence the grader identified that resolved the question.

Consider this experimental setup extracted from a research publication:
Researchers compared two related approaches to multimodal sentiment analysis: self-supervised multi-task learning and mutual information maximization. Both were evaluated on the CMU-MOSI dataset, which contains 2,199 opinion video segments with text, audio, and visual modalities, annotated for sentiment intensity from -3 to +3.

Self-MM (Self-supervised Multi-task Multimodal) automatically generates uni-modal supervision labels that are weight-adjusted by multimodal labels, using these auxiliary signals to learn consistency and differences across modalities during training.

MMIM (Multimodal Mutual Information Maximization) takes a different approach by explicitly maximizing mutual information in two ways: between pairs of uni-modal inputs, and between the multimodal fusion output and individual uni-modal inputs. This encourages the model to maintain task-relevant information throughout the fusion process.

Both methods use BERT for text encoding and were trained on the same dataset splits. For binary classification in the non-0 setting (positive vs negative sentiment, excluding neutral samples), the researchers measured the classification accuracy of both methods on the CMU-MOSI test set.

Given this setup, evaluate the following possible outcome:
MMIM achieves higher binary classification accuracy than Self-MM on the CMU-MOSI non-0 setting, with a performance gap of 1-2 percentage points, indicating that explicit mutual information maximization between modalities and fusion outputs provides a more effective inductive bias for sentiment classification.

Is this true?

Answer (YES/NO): NO